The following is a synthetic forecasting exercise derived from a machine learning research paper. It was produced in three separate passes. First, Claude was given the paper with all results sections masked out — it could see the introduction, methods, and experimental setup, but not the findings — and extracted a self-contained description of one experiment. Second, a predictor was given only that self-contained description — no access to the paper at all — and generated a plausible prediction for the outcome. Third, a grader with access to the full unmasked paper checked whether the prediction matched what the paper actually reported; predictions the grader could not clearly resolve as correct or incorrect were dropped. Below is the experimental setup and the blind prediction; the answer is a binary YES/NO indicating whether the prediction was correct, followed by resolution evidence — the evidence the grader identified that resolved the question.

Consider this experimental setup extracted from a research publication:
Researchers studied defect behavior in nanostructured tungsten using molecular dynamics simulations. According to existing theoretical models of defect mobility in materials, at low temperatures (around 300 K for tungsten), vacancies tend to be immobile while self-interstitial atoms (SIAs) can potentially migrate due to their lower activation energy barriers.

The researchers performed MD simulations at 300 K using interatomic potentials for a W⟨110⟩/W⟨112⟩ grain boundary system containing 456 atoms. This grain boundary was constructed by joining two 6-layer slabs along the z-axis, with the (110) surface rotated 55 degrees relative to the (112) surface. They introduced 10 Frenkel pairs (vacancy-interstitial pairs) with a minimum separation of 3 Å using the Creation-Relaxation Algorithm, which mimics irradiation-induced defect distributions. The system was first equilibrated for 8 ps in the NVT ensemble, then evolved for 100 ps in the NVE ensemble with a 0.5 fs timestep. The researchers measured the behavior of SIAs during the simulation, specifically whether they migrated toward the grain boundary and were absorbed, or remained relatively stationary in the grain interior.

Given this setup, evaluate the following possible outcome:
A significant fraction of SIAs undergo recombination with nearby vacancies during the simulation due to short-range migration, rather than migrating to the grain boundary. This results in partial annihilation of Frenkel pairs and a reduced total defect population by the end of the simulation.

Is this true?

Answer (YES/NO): NO